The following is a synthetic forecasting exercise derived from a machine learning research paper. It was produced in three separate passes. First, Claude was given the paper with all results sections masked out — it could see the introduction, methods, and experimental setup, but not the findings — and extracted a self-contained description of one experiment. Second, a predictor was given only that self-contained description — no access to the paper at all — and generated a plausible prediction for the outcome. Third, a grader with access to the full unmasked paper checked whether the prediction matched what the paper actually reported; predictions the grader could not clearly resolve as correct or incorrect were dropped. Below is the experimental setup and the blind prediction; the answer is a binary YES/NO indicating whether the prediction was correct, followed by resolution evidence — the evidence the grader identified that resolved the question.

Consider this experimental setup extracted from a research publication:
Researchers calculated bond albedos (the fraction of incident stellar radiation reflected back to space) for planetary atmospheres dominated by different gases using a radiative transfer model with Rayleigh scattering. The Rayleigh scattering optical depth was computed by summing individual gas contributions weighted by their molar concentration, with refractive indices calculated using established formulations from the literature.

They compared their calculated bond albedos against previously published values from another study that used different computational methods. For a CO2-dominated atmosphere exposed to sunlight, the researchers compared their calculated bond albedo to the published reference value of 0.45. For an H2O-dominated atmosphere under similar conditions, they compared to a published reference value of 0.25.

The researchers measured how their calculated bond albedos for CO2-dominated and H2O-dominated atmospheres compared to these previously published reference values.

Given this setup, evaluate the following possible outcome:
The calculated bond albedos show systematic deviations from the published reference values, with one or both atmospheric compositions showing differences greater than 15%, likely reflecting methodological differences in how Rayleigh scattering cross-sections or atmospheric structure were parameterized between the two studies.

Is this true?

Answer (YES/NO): NO